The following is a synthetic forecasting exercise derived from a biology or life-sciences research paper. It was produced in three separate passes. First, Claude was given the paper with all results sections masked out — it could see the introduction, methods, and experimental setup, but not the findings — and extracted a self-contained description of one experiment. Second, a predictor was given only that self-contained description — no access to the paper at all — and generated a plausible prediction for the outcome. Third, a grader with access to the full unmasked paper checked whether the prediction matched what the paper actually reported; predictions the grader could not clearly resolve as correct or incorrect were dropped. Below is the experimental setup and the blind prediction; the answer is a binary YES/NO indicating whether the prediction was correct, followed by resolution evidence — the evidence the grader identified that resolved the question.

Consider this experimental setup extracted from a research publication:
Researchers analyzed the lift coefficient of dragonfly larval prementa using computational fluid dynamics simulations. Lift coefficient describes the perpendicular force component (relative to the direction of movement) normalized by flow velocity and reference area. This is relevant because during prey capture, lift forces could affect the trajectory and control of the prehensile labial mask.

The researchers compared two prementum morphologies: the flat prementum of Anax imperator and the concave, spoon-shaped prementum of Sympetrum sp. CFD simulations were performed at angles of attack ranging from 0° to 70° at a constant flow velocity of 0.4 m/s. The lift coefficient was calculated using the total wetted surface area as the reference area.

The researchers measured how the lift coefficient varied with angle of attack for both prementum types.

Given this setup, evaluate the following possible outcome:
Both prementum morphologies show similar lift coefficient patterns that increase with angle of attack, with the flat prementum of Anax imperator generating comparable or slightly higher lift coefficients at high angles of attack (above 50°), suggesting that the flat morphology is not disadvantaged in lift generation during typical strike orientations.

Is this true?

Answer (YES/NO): NO